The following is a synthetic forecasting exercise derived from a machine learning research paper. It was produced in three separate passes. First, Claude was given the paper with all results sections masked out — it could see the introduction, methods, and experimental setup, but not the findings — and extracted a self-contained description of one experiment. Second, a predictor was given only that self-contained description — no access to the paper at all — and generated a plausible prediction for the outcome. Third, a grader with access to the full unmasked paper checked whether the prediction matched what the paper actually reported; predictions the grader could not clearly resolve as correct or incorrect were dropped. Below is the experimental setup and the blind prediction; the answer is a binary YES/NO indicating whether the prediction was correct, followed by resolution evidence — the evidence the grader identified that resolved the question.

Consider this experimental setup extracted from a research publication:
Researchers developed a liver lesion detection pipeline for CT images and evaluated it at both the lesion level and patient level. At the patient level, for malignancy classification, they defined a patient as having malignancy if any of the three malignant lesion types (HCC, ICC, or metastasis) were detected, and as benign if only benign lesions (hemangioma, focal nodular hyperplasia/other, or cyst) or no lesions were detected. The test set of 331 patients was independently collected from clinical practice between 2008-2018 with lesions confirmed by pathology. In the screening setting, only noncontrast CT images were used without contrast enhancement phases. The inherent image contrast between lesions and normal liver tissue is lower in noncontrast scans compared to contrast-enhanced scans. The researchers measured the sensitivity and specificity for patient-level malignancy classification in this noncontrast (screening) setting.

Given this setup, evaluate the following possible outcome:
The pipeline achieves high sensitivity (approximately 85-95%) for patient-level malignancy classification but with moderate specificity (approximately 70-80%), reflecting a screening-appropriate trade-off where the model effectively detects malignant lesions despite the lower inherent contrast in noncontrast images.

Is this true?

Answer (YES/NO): NO